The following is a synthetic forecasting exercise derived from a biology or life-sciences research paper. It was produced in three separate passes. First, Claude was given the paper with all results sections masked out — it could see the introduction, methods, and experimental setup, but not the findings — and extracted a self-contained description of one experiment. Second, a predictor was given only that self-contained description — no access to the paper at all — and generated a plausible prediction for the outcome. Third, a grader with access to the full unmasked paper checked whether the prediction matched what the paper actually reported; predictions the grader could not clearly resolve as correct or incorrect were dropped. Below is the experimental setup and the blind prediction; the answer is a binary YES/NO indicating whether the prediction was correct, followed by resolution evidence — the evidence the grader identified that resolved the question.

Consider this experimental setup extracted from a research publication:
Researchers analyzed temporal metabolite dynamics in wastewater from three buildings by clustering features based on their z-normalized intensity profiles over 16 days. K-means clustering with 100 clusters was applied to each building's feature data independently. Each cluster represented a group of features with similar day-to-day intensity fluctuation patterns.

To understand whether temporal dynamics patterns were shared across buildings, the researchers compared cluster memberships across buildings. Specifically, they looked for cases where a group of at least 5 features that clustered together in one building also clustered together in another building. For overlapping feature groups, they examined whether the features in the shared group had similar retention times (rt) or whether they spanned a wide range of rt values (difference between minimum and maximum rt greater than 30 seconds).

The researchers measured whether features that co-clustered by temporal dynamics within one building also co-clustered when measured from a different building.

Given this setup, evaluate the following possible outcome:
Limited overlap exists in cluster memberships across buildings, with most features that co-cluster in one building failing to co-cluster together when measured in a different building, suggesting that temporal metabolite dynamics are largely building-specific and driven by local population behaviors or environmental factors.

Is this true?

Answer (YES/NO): NO